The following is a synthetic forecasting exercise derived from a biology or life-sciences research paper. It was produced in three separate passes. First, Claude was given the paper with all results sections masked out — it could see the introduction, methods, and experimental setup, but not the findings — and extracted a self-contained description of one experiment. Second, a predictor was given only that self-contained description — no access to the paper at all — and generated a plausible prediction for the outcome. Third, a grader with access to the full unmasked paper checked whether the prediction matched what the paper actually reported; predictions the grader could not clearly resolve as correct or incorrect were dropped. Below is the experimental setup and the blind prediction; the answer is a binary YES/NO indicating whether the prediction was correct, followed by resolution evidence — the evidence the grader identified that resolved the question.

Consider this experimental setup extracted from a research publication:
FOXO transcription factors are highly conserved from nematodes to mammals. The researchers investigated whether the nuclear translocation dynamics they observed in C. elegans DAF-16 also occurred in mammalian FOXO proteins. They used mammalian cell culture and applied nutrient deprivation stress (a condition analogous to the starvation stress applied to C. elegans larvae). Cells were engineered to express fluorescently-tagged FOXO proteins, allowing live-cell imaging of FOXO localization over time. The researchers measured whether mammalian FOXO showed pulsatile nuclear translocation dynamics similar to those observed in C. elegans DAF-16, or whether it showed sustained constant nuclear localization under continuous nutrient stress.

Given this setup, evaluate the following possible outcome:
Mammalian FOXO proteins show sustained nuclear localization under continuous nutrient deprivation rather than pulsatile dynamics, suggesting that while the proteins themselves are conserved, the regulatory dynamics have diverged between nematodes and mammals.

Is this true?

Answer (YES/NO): NO